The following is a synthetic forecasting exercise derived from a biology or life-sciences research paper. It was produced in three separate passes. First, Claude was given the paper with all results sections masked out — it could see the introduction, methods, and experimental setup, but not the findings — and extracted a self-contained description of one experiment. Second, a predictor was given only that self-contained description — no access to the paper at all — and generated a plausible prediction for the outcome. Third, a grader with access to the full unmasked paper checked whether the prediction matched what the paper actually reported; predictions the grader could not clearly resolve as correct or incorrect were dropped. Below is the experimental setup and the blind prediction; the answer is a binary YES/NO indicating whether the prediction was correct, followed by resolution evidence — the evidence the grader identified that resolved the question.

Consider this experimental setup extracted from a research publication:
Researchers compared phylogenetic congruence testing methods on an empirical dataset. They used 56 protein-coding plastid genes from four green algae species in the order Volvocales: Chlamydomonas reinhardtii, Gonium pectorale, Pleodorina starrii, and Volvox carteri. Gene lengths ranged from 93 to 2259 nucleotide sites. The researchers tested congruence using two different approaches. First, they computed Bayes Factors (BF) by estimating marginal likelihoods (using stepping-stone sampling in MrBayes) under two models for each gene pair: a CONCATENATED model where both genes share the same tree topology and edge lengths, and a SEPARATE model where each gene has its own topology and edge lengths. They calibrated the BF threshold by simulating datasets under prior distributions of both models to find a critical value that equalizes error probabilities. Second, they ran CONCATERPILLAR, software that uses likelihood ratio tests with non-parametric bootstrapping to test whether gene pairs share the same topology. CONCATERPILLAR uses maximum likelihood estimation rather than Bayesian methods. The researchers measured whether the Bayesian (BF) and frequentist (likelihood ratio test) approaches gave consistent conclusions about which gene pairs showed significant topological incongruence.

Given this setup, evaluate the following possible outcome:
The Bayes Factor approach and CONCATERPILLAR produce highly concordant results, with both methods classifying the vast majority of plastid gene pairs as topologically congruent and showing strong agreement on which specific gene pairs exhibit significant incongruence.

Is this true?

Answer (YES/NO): NO